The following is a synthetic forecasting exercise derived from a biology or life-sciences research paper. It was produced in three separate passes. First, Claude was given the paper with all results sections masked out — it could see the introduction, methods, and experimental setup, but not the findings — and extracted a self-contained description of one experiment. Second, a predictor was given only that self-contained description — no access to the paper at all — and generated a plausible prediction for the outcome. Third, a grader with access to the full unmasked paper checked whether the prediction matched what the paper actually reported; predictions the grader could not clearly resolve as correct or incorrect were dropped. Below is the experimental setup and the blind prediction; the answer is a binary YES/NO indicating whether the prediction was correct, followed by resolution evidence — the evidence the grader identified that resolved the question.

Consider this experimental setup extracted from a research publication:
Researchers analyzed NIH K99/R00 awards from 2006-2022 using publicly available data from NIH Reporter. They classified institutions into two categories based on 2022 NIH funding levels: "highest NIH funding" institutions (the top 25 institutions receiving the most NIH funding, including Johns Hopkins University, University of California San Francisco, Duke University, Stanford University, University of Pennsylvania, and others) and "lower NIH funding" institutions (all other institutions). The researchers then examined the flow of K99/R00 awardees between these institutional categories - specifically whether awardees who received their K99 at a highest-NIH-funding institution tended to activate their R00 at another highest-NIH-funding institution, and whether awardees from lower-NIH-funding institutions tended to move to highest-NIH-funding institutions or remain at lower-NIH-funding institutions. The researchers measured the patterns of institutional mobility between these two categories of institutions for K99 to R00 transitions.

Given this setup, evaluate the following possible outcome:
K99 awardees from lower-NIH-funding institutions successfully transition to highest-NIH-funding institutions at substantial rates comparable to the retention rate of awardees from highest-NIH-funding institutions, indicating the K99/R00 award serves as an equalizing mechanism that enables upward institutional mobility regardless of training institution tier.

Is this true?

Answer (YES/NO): NO